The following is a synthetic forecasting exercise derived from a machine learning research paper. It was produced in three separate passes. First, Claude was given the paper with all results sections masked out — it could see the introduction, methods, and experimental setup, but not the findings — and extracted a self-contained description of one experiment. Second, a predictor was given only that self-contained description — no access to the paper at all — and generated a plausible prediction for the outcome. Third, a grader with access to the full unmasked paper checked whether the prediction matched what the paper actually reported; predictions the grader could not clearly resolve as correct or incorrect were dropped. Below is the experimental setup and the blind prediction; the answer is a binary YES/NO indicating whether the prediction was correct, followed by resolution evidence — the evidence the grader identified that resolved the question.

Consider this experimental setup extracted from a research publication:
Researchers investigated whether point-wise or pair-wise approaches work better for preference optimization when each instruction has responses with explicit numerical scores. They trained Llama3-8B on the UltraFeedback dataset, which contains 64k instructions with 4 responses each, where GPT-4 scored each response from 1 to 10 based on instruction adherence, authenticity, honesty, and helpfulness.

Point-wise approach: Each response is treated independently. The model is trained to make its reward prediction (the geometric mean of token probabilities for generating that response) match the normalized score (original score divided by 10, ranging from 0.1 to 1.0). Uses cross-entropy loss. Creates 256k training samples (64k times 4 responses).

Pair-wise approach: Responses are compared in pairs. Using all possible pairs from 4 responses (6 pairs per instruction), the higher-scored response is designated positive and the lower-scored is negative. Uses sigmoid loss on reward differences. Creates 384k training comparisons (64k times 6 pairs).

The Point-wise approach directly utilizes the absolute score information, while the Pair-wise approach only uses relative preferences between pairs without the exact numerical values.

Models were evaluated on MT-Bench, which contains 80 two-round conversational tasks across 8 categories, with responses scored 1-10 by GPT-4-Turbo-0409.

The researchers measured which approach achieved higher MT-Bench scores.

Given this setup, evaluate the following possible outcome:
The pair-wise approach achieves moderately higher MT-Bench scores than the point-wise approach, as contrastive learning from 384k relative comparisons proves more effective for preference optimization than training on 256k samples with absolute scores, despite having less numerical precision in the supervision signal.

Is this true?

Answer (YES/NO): NO